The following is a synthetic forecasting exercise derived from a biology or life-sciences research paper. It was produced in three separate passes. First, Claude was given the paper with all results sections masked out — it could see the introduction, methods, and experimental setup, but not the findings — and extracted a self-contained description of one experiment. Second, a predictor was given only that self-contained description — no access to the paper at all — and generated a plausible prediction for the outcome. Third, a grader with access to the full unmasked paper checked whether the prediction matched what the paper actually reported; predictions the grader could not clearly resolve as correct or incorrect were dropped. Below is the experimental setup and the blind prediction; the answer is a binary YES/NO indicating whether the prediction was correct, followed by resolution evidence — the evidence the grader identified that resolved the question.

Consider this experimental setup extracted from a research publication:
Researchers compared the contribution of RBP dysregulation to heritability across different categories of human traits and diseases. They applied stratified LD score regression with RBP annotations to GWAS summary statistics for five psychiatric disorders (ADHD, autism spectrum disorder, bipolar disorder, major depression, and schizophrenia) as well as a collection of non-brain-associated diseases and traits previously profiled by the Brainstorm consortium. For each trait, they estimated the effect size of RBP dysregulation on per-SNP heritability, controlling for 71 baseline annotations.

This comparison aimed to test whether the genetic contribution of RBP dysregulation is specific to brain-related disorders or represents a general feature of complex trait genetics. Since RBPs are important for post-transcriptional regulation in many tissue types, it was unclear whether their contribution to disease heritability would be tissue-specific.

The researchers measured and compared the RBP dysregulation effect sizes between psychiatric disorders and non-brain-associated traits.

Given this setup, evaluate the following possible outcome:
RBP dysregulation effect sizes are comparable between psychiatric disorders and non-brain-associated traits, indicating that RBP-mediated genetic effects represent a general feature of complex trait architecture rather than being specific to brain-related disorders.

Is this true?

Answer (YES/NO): NO